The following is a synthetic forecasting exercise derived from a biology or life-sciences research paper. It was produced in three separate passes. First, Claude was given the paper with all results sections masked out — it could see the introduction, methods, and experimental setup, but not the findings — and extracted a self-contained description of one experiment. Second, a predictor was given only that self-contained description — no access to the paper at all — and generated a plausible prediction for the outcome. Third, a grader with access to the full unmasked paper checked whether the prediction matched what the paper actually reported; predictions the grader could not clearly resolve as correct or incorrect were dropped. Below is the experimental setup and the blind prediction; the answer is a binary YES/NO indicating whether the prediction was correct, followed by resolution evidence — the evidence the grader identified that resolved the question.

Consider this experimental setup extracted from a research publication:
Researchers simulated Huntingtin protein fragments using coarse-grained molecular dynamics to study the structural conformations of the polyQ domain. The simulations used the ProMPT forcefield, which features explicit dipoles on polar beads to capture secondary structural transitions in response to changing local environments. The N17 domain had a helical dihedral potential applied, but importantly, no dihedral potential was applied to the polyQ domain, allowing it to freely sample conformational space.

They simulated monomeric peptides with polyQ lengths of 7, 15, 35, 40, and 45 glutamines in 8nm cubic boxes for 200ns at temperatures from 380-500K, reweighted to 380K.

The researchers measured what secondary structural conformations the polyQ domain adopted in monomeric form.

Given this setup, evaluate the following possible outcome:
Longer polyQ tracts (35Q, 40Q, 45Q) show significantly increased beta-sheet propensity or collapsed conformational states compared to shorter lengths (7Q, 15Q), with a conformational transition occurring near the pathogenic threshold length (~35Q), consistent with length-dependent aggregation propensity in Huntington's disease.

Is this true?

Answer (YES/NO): YES